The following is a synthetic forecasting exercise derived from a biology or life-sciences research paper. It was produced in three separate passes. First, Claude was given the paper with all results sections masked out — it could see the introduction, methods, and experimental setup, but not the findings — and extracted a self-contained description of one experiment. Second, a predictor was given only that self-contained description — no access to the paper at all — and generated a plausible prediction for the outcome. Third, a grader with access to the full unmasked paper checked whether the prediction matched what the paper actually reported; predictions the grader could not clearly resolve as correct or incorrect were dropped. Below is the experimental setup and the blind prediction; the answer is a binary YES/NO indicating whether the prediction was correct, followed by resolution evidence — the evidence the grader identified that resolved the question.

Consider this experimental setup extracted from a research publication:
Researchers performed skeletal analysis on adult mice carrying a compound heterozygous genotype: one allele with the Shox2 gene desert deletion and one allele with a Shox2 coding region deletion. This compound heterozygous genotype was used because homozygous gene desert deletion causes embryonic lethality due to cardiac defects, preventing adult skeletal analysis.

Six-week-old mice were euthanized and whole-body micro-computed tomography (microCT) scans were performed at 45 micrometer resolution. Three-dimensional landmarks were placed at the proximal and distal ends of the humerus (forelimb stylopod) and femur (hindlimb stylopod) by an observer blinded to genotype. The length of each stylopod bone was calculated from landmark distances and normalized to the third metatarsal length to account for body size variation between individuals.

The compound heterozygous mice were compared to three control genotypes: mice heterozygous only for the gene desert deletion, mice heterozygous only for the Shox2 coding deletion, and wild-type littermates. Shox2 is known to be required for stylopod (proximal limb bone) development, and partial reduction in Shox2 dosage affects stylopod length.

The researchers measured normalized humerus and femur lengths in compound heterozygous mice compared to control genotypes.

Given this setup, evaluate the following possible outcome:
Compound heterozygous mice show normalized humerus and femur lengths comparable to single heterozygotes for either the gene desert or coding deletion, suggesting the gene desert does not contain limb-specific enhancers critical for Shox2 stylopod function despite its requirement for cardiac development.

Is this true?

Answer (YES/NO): NO